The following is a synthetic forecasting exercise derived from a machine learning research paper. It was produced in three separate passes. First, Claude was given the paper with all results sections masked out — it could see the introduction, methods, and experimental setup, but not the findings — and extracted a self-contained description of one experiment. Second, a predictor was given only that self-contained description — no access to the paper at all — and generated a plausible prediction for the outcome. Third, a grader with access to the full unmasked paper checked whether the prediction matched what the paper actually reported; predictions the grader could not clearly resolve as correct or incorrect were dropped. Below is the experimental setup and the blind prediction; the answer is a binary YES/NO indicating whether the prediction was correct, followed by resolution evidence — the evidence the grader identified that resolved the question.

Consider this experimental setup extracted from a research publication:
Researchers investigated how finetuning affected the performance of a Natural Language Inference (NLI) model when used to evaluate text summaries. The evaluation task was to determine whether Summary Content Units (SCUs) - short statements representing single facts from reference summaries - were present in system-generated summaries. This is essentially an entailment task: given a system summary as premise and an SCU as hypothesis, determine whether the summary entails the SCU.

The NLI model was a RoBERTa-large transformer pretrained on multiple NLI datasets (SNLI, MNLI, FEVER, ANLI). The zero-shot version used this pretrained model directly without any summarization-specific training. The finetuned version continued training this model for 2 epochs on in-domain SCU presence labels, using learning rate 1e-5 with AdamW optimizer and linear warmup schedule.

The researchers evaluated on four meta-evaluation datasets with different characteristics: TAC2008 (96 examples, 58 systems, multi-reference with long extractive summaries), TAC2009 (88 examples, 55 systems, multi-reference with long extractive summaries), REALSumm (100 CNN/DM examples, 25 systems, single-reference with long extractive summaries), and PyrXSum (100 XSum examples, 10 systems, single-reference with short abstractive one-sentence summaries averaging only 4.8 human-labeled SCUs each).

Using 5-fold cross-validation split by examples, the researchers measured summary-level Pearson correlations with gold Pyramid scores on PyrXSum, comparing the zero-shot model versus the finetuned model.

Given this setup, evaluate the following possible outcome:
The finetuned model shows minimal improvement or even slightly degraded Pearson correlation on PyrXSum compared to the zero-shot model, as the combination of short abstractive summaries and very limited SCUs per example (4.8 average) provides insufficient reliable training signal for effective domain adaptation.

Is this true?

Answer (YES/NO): YES